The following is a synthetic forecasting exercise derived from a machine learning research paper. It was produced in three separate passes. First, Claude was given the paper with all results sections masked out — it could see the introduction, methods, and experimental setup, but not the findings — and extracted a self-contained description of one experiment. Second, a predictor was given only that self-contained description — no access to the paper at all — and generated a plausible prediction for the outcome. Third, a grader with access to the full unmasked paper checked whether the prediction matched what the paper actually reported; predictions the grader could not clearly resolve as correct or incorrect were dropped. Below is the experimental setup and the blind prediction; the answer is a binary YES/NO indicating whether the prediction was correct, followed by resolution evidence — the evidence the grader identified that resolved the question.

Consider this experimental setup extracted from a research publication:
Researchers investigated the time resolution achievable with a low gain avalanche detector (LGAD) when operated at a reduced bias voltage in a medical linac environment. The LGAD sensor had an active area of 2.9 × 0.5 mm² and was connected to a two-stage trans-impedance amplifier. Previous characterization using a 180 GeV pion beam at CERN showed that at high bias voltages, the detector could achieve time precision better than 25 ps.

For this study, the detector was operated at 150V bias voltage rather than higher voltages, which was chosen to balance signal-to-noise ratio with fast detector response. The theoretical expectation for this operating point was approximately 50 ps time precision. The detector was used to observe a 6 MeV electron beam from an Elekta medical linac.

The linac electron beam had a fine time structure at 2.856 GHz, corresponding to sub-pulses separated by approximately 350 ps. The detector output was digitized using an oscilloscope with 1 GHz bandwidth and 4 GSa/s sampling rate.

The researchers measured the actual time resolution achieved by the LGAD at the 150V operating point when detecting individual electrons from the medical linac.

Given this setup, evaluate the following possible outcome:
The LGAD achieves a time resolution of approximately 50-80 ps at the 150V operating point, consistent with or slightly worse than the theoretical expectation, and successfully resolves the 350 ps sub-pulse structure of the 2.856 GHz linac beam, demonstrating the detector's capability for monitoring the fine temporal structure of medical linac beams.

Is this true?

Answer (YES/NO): YES